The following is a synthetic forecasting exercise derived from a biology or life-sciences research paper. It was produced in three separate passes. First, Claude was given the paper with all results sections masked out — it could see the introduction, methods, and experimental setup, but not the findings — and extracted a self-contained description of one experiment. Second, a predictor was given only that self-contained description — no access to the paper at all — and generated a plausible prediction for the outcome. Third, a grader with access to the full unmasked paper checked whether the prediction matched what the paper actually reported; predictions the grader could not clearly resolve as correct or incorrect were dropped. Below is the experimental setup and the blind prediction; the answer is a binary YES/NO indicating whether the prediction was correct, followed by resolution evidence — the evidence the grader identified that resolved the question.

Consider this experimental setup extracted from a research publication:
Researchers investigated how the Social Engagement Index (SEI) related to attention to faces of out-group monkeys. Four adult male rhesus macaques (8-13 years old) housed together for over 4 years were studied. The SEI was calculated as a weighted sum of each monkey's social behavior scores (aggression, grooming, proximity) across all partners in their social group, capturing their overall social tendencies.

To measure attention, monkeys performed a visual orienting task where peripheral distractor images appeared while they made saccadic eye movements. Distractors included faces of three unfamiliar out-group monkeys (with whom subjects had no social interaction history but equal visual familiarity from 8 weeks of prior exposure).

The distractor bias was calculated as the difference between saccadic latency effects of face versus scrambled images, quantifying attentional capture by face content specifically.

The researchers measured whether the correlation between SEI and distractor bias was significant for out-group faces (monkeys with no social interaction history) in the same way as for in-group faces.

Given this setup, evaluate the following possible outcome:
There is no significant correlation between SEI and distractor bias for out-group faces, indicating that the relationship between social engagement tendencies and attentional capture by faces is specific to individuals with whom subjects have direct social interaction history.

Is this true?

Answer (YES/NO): NO